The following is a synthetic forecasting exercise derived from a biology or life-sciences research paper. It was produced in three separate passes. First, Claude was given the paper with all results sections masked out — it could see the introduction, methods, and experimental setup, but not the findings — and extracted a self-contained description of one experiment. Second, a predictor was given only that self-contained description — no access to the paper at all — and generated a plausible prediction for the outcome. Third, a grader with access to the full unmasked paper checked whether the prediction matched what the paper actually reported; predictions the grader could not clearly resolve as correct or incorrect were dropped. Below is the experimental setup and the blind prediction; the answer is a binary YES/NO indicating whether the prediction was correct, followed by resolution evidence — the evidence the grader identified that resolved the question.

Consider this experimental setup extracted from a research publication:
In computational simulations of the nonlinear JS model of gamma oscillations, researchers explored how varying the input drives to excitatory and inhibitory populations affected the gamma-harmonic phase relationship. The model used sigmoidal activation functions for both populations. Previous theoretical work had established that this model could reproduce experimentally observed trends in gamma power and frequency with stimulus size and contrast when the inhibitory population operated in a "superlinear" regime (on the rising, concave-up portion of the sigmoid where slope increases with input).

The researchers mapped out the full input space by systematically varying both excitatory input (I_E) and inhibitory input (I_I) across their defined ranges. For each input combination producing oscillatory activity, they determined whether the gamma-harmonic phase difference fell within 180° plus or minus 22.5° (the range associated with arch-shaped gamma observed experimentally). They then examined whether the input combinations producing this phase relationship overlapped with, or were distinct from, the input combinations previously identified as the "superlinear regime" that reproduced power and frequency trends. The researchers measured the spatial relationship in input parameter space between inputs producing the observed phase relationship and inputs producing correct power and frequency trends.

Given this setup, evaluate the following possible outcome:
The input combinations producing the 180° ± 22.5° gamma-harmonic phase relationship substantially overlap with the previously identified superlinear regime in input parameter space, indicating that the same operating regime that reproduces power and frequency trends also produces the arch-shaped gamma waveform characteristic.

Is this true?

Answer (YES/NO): YES